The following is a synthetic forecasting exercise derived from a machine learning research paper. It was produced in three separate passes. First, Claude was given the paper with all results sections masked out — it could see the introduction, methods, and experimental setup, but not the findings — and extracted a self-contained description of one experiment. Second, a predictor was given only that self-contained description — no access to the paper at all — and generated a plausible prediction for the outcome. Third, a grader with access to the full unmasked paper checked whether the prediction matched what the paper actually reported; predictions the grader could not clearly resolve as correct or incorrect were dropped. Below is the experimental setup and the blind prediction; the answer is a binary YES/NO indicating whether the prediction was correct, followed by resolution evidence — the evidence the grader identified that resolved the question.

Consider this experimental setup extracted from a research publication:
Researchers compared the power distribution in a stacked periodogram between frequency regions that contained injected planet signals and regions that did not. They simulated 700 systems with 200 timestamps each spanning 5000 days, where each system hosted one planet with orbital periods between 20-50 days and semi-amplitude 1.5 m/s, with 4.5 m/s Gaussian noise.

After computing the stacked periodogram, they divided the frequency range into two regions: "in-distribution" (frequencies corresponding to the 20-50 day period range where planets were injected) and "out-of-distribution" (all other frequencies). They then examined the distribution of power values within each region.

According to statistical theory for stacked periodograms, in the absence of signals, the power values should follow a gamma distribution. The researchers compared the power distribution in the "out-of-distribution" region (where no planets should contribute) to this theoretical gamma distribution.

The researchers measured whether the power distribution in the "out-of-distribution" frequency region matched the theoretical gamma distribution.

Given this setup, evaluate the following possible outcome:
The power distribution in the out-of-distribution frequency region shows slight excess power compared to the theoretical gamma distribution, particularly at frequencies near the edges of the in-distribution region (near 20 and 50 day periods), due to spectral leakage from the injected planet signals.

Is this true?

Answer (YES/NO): NO